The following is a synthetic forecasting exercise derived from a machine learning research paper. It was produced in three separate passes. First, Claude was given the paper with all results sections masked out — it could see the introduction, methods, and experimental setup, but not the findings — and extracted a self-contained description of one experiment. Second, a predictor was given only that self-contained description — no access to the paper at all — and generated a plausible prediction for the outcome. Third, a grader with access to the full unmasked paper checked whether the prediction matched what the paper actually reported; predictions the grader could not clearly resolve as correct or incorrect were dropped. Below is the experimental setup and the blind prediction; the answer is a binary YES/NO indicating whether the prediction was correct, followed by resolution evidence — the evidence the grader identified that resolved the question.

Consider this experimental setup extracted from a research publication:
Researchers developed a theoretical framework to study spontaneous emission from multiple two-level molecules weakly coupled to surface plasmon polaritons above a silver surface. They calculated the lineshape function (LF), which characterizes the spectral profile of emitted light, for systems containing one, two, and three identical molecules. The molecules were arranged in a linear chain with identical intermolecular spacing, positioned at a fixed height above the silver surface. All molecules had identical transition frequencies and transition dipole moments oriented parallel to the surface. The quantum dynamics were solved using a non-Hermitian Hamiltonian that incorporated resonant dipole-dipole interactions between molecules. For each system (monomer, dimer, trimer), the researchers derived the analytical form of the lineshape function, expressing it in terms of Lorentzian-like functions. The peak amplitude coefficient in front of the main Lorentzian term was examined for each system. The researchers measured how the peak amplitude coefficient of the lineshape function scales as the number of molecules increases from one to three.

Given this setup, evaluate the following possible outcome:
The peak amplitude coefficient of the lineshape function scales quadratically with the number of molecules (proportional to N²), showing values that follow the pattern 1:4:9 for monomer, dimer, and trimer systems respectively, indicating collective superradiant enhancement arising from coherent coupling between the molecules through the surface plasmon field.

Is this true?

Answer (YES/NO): NO